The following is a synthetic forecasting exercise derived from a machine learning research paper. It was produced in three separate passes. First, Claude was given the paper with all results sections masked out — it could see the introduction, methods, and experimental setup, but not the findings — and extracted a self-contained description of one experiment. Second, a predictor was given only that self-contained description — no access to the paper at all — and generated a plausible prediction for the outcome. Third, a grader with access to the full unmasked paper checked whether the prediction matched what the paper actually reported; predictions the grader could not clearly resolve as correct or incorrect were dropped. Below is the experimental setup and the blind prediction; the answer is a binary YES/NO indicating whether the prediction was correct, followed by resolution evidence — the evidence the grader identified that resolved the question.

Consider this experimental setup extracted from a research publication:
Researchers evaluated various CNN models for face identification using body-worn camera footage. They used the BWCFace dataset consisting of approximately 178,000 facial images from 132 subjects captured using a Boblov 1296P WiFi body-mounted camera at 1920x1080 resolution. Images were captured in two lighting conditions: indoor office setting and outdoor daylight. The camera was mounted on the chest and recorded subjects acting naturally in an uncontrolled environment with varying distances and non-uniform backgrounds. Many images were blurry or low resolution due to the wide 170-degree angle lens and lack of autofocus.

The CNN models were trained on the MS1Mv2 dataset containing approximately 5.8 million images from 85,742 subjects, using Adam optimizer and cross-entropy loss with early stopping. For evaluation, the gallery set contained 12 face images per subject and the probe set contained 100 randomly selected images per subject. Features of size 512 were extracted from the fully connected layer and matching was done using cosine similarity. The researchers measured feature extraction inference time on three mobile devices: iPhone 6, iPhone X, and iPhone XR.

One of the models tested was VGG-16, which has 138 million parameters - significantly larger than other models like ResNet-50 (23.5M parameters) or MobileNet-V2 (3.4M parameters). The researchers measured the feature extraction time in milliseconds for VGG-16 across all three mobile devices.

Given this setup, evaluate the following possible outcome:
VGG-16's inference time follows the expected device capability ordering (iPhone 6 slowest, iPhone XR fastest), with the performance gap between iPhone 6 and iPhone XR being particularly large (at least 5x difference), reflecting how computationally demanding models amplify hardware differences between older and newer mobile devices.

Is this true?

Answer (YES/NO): NO